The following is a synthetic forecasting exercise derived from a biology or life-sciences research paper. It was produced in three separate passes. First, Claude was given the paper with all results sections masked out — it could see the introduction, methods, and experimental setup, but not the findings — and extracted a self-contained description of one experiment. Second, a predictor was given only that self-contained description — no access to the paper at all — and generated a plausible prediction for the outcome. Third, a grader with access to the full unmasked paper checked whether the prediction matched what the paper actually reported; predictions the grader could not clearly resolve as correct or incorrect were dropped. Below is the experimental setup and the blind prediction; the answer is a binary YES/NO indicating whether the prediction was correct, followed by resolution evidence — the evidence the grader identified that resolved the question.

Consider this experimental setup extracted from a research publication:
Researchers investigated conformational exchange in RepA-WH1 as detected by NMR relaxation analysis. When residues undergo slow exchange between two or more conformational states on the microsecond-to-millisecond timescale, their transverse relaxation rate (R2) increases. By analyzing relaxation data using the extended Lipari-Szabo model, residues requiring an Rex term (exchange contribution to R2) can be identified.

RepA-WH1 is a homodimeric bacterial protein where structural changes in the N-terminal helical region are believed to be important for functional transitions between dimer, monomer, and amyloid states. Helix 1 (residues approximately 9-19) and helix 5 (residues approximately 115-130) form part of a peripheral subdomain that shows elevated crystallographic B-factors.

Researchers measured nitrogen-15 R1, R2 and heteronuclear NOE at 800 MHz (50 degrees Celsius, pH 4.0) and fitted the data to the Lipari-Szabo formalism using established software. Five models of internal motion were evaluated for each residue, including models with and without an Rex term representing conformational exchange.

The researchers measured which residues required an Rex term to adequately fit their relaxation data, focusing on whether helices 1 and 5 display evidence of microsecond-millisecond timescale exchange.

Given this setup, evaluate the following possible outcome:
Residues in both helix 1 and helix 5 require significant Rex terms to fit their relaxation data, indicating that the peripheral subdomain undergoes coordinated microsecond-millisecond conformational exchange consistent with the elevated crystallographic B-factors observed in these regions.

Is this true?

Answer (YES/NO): YES